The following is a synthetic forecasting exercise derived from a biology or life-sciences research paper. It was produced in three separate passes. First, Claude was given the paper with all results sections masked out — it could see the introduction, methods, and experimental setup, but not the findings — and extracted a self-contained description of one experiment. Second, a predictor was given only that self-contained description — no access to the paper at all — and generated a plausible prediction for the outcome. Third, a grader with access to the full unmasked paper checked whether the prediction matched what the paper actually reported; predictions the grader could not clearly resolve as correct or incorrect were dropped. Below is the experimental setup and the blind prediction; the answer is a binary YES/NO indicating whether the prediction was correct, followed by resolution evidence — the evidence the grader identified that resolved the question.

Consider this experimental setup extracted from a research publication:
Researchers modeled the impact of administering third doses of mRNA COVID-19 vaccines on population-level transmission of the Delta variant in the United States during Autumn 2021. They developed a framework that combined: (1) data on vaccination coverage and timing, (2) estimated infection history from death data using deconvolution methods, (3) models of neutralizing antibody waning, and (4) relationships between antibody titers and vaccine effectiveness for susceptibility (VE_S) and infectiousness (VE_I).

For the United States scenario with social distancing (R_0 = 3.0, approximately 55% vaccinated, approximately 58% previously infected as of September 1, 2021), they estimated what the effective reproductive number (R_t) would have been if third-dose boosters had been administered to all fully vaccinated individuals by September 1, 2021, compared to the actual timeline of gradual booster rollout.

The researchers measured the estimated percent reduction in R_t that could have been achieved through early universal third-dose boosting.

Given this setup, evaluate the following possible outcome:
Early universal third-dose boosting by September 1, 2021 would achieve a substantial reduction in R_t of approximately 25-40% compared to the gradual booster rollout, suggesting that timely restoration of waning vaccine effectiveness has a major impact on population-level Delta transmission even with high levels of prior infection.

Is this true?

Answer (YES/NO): NO